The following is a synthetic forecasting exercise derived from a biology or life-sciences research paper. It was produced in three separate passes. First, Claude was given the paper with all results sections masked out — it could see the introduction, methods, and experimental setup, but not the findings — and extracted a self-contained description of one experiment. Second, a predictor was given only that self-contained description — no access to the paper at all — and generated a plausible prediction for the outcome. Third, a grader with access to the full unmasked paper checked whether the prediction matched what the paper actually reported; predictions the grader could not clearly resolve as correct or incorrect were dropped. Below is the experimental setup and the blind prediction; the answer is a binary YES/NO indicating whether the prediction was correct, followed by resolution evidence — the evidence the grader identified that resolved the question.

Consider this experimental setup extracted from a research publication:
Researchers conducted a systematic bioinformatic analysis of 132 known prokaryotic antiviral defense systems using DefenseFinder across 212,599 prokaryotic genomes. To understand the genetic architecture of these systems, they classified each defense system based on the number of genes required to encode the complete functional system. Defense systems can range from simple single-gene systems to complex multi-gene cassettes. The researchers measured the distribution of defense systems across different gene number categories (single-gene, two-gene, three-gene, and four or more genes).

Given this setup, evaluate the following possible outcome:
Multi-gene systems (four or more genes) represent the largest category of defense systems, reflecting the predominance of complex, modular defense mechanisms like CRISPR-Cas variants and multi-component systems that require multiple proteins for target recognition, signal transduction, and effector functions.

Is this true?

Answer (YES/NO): NO